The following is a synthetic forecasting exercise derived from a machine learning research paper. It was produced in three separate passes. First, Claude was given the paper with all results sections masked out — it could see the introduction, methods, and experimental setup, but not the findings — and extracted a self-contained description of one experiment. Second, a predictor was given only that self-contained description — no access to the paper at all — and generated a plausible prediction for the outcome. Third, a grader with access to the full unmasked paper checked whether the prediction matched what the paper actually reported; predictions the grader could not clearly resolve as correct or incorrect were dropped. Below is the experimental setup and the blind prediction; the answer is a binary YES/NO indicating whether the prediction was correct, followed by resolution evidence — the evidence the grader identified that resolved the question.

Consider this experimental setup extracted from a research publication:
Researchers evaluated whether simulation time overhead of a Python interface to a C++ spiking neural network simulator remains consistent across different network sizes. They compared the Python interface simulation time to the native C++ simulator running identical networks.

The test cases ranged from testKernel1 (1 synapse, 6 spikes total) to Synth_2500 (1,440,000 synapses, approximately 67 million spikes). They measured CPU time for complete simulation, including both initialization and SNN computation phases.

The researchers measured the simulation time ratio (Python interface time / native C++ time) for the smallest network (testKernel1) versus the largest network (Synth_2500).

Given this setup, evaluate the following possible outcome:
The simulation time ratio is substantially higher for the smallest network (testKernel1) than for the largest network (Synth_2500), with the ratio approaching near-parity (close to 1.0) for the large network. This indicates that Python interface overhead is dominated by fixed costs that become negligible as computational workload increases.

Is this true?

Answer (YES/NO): YES